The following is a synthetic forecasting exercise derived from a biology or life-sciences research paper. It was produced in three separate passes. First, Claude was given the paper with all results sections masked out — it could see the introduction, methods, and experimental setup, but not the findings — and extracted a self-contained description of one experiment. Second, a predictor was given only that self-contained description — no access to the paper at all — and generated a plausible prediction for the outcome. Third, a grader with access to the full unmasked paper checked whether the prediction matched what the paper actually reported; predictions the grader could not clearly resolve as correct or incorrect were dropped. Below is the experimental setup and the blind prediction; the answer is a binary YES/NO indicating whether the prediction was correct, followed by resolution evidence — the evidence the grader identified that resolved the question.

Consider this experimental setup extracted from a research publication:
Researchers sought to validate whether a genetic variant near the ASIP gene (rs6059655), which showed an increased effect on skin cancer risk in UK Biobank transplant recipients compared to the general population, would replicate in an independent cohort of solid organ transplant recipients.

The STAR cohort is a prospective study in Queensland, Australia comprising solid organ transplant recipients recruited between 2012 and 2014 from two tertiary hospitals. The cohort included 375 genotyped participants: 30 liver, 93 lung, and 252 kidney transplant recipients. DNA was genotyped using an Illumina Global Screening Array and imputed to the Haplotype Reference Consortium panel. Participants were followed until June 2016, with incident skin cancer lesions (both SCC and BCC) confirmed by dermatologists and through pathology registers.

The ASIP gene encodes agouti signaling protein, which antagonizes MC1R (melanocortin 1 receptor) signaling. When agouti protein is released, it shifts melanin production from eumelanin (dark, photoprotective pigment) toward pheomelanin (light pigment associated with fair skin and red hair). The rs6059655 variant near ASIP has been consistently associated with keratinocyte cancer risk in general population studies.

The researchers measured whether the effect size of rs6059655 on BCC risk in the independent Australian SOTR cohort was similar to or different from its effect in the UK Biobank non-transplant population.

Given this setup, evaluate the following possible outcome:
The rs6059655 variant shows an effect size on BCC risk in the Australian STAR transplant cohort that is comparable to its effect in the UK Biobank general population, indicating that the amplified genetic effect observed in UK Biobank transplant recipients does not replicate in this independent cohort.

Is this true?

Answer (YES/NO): NO